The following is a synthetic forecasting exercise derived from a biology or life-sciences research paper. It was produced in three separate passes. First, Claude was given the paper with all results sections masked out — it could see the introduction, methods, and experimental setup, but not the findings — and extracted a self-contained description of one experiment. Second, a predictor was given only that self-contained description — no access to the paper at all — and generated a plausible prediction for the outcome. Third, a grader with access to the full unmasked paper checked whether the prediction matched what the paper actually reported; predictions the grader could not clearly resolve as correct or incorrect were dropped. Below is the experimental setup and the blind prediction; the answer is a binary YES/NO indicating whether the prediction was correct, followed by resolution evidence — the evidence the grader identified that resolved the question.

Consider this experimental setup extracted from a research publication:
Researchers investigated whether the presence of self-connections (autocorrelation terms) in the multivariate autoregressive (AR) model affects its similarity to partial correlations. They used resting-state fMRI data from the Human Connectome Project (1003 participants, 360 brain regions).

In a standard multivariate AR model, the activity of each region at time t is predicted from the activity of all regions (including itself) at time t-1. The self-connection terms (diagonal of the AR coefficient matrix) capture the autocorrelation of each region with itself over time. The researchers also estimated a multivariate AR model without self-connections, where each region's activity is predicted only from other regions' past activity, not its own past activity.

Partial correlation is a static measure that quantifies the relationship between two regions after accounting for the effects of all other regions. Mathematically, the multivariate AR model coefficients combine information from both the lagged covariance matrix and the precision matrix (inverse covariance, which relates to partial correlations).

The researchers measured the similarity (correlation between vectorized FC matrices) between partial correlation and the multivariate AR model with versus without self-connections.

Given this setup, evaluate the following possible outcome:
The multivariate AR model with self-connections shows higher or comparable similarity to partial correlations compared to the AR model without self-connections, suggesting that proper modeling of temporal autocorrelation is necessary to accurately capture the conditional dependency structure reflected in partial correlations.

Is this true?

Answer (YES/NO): NO